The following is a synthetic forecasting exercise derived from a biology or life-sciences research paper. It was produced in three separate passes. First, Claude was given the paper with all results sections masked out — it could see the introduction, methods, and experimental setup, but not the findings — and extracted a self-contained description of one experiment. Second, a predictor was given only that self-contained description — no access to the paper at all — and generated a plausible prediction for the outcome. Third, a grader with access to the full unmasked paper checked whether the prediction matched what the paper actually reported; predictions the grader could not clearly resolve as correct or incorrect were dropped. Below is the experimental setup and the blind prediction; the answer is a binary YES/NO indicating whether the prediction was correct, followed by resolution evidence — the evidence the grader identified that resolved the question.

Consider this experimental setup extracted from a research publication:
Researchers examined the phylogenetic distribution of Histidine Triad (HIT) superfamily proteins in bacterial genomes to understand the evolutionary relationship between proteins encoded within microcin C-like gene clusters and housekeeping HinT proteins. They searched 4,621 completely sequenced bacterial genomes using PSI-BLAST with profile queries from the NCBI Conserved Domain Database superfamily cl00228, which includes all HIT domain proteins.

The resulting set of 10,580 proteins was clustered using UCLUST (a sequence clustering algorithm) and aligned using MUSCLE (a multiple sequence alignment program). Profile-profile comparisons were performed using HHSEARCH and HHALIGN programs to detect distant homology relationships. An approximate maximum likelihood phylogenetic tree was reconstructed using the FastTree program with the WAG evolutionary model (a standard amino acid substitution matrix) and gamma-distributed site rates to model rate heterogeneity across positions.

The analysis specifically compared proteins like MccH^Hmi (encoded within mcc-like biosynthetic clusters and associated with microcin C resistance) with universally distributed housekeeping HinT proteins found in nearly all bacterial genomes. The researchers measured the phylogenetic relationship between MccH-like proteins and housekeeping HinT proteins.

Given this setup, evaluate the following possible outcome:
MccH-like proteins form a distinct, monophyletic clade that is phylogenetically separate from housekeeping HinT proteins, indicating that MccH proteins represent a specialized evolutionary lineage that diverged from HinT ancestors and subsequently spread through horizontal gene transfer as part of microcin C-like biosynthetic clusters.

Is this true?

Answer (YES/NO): YES